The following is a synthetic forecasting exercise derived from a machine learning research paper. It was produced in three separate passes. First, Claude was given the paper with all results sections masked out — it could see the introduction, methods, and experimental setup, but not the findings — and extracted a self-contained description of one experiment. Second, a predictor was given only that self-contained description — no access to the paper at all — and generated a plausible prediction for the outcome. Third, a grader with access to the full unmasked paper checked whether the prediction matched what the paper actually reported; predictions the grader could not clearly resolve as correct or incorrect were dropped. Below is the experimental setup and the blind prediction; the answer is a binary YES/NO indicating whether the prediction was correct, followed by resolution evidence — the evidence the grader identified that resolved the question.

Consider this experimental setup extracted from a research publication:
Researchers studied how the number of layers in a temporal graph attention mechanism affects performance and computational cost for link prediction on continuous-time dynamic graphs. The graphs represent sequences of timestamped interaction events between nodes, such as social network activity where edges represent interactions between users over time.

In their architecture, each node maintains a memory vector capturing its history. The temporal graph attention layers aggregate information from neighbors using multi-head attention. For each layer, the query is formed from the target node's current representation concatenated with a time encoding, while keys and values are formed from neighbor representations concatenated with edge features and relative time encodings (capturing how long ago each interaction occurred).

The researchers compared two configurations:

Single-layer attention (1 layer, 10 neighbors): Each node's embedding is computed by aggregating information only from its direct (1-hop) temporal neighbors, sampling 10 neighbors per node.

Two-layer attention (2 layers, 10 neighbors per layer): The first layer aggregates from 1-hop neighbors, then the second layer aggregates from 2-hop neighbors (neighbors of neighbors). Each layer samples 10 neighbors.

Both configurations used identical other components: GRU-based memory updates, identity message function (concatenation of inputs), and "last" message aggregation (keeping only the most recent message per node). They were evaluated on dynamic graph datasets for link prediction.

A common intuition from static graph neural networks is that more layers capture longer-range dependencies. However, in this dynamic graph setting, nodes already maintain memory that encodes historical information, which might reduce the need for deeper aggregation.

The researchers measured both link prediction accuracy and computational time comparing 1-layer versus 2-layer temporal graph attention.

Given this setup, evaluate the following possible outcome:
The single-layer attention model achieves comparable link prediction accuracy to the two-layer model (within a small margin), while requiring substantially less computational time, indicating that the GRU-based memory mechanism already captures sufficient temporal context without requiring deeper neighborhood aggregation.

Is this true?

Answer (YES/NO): YES